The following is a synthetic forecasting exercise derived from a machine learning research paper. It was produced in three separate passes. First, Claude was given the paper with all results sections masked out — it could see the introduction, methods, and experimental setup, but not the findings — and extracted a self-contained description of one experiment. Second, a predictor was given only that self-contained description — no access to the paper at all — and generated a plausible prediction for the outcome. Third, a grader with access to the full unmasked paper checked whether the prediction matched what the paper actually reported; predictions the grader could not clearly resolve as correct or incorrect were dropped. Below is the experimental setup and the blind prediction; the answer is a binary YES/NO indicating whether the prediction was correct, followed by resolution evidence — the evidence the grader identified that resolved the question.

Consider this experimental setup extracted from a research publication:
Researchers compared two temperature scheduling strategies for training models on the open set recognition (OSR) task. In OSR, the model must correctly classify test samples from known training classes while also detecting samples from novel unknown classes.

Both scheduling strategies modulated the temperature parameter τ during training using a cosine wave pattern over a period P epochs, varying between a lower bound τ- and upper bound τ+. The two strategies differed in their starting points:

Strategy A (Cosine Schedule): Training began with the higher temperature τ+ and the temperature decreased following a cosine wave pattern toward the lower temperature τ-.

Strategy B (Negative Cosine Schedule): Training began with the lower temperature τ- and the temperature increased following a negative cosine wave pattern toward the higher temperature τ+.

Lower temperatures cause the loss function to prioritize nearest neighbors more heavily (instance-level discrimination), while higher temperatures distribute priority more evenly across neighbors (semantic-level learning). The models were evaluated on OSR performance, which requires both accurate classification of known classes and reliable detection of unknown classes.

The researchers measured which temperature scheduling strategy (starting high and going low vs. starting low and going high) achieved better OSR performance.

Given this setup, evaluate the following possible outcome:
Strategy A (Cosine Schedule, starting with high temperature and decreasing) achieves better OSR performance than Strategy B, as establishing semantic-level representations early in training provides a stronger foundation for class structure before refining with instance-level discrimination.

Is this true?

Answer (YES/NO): NO